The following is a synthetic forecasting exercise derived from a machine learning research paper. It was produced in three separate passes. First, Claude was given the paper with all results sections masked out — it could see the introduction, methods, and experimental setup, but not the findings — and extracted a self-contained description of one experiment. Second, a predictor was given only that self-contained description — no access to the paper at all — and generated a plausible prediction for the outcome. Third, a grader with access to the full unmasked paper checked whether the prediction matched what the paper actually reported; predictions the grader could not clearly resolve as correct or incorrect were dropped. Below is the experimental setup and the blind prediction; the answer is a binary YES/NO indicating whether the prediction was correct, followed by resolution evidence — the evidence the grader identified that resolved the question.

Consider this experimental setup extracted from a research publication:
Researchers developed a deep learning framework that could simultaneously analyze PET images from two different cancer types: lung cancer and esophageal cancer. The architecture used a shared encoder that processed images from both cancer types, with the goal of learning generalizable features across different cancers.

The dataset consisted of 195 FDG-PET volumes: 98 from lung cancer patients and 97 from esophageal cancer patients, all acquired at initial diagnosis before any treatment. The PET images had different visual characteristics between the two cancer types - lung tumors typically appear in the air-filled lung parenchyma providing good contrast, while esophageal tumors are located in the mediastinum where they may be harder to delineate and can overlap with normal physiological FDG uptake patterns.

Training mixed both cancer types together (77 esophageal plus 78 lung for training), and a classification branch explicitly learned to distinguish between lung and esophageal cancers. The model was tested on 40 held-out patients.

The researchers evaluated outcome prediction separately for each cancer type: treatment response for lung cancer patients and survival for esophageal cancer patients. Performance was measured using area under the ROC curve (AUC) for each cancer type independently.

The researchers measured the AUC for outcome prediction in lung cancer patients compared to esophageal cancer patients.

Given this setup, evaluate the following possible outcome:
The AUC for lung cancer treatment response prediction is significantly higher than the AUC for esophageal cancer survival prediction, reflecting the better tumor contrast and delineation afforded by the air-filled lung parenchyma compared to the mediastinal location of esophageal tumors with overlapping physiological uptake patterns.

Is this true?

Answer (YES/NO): NO